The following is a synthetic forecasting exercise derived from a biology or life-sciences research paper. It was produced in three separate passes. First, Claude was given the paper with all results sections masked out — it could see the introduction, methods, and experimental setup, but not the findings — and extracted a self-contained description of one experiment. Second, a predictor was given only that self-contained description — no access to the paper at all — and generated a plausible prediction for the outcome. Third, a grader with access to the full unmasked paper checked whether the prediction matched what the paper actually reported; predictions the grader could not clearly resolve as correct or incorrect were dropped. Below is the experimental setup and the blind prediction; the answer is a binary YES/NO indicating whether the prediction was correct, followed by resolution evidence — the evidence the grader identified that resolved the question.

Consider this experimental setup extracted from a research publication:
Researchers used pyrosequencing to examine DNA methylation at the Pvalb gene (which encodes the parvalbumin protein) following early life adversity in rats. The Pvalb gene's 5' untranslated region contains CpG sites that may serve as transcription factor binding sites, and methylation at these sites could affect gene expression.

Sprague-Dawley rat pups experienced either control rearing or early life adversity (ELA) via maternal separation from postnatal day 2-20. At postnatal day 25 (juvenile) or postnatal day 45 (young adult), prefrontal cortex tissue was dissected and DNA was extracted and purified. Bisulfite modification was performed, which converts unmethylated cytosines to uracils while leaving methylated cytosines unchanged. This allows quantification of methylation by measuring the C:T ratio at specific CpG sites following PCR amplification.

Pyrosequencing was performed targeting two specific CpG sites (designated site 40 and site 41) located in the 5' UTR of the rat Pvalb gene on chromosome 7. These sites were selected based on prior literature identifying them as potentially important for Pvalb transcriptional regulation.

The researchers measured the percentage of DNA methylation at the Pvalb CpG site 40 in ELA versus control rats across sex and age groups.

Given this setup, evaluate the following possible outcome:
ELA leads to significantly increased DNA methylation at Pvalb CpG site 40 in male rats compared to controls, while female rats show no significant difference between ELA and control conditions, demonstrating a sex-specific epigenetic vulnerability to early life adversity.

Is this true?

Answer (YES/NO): NO